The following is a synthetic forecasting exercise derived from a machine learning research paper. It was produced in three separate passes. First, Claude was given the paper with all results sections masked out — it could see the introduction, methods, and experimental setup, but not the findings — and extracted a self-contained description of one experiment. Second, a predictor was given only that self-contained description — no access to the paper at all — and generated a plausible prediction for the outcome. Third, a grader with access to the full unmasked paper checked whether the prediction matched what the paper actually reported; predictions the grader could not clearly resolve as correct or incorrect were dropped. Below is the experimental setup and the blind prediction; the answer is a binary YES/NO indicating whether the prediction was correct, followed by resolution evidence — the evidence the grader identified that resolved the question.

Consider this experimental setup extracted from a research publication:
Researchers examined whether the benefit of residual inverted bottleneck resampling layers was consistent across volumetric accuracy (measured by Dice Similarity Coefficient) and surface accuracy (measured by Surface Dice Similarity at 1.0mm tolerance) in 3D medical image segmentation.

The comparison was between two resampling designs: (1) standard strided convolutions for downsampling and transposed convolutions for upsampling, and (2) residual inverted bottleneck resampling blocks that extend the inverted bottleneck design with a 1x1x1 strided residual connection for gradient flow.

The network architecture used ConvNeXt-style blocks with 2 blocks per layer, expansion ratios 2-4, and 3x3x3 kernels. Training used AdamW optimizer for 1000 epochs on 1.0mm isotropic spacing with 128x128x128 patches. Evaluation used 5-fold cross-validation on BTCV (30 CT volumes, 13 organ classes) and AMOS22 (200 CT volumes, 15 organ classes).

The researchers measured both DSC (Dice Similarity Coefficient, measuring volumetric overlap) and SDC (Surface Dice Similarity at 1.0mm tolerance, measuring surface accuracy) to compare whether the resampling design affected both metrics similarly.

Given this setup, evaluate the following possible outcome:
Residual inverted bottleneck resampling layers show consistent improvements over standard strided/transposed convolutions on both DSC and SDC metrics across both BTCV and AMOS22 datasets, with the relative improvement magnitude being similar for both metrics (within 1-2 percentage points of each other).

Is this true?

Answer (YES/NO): YES